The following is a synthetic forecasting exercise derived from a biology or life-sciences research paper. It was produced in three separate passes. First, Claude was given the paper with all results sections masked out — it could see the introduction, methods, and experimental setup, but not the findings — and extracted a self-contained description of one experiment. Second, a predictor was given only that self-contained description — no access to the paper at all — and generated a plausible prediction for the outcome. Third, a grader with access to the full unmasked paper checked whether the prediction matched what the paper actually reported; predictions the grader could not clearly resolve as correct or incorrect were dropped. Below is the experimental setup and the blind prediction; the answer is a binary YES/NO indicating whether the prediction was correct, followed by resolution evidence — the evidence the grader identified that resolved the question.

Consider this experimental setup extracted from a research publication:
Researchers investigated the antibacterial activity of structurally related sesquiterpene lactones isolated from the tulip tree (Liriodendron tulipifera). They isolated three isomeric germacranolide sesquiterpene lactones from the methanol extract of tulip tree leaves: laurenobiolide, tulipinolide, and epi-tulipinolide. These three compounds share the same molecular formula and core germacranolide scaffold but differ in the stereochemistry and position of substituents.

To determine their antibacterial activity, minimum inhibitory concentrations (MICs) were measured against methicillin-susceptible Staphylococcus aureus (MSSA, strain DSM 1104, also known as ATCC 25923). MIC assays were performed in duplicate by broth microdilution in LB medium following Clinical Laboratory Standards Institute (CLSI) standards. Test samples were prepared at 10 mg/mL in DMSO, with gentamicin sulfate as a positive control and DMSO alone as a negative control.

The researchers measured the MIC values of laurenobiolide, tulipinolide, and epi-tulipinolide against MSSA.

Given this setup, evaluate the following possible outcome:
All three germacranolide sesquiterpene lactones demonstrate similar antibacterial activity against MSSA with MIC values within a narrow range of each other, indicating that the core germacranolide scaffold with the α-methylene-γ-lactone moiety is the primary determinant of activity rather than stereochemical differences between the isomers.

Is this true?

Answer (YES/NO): NO